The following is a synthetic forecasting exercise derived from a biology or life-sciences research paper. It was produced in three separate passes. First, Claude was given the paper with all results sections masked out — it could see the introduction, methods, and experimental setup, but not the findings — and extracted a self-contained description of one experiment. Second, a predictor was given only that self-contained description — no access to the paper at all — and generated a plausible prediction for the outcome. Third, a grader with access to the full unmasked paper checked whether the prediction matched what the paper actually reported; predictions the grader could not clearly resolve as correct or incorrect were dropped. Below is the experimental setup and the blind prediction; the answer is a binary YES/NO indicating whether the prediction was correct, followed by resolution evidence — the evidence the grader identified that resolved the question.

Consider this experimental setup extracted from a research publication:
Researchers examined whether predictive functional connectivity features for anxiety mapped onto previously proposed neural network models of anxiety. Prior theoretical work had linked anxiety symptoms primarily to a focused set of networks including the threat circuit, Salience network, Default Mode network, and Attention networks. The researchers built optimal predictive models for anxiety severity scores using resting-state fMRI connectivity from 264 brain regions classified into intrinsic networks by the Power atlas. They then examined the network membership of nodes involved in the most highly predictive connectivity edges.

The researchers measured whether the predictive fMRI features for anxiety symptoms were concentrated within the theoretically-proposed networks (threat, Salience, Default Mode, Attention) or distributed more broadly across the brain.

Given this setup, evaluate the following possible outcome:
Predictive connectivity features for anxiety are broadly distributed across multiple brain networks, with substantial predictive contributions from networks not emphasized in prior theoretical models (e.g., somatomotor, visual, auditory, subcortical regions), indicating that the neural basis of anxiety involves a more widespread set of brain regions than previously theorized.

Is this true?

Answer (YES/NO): YES